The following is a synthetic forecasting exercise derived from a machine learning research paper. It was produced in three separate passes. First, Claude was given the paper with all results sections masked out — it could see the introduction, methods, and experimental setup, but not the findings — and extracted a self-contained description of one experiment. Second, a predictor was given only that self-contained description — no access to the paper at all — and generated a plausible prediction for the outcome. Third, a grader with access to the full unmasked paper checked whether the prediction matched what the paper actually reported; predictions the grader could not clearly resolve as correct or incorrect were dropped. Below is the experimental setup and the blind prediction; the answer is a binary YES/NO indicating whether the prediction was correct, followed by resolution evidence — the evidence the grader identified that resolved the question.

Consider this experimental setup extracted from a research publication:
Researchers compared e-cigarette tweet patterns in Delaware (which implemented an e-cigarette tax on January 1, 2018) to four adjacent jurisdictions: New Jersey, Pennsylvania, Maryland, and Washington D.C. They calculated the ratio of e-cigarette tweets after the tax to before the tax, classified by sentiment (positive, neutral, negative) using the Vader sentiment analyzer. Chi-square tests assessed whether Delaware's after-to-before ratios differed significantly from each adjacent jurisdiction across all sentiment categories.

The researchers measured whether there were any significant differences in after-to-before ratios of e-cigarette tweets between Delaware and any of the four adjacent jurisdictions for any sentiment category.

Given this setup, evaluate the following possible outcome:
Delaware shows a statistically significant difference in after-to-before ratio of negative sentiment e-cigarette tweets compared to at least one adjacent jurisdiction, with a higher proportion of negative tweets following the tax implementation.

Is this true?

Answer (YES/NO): NO